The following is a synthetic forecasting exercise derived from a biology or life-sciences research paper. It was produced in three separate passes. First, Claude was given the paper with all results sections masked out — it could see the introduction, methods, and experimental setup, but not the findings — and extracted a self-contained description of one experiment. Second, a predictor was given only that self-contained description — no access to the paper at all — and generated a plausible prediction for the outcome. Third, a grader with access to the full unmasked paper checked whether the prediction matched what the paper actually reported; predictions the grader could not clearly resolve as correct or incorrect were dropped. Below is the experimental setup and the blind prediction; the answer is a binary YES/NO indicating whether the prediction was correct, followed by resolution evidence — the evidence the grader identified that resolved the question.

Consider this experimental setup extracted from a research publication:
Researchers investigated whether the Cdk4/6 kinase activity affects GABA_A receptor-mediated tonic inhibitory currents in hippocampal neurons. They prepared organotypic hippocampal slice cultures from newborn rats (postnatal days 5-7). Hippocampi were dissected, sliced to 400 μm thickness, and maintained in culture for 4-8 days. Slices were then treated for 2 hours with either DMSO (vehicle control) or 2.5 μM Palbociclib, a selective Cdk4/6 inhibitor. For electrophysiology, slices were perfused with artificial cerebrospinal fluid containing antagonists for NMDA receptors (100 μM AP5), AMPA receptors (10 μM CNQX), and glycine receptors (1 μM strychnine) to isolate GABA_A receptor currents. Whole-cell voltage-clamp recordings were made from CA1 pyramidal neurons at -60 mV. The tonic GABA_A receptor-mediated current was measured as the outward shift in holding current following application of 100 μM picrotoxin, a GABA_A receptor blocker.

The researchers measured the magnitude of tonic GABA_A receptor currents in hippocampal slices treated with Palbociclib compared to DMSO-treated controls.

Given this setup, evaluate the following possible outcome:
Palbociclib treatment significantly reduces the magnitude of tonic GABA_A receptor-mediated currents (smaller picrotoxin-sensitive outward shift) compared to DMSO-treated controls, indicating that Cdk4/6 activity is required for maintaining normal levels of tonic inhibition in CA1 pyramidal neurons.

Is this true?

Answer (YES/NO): YES